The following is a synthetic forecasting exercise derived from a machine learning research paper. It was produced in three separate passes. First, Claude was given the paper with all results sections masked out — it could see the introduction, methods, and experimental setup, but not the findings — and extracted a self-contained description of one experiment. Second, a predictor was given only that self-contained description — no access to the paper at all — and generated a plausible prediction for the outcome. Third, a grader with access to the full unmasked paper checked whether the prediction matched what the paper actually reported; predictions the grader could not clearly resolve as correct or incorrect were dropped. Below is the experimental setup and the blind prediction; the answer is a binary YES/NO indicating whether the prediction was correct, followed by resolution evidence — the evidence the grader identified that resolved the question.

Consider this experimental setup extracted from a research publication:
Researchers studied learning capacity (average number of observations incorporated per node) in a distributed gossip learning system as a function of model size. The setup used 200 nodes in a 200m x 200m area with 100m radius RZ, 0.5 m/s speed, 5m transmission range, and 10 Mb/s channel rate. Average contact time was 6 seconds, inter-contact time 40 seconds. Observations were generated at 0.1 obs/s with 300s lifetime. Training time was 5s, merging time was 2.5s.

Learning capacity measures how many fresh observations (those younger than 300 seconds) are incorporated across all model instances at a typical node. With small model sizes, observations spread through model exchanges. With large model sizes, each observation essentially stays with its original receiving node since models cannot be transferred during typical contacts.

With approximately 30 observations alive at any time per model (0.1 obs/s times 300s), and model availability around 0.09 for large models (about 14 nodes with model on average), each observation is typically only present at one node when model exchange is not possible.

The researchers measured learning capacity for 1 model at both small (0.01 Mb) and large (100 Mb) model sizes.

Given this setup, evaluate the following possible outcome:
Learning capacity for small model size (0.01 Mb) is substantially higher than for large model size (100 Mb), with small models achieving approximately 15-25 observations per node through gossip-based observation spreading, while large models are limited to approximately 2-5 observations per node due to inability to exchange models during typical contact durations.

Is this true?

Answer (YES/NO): NO